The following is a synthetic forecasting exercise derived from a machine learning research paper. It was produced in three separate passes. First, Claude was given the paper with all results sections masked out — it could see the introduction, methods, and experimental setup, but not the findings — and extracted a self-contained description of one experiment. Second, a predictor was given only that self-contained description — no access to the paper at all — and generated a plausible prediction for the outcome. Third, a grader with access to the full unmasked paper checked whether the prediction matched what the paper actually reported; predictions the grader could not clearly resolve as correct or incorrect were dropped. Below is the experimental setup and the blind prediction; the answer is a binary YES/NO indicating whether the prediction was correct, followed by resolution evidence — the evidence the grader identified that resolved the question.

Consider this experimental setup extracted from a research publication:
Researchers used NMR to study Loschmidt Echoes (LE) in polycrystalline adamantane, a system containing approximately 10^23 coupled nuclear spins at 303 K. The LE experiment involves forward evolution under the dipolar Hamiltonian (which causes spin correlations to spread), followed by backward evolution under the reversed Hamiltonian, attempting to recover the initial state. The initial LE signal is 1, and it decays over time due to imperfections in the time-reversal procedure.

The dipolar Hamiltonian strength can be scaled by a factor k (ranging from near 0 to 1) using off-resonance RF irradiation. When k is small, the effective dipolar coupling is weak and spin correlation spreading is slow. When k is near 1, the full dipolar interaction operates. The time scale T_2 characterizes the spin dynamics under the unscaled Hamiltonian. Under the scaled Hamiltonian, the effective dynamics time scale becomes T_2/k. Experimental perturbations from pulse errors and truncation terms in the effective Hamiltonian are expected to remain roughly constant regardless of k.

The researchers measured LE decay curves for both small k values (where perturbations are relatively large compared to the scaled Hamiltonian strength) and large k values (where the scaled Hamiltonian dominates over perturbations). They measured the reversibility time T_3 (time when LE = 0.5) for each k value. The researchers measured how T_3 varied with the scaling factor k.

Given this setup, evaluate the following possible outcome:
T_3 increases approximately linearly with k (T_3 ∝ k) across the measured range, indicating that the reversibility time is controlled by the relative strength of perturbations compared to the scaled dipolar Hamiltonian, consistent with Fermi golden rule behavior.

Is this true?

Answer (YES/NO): NO